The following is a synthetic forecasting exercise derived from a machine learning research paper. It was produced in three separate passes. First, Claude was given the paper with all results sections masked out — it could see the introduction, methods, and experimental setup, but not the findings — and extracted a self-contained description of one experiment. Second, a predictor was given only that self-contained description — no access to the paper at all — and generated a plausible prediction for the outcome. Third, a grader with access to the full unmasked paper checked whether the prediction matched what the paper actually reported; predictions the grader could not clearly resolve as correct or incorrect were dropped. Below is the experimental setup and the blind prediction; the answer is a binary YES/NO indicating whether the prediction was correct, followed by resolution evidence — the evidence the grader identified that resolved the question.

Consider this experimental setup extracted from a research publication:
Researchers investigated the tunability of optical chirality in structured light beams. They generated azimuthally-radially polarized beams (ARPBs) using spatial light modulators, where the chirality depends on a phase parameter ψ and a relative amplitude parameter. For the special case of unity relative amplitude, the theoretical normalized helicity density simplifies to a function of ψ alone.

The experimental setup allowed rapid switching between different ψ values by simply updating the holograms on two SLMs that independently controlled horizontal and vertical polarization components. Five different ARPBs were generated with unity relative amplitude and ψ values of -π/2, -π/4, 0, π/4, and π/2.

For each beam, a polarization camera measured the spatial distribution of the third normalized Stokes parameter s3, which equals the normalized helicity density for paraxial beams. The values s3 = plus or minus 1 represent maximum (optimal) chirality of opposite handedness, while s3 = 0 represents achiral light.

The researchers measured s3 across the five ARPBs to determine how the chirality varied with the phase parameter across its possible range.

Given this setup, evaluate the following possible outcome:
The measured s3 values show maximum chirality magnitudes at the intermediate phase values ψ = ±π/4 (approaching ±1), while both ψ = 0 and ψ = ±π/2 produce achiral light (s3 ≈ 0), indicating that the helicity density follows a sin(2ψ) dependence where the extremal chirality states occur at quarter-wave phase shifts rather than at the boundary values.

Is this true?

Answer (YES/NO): NO